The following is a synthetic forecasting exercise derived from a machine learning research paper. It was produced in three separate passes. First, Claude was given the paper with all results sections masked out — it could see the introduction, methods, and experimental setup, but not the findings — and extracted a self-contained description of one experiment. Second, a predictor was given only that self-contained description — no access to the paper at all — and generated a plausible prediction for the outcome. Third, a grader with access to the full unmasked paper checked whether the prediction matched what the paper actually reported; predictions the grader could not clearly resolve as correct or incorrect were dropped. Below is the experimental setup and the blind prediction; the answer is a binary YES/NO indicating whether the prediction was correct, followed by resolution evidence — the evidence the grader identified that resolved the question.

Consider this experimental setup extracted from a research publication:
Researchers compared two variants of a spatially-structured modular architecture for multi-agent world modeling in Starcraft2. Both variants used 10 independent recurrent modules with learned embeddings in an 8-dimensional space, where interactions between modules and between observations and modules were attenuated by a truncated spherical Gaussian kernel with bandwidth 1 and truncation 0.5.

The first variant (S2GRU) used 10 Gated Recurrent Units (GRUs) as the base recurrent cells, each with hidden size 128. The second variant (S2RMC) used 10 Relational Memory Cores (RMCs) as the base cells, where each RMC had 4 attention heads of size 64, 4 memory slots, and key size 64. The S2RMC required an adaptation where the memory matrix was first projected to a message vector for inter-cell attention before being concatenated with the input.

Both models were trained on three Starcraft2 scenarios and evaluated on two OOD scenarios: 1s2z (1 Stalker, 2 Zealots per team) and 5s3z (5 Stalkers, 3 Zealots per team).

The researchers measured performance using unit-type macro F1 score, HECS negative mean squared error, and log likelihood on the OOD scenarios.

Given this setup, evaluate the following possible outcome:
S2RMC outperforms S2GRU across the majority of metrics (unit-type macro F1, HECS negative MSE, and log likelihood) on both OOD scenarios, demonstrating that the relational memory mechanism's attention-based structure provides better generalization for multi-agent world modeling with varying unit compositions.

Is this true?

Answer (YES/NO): NO